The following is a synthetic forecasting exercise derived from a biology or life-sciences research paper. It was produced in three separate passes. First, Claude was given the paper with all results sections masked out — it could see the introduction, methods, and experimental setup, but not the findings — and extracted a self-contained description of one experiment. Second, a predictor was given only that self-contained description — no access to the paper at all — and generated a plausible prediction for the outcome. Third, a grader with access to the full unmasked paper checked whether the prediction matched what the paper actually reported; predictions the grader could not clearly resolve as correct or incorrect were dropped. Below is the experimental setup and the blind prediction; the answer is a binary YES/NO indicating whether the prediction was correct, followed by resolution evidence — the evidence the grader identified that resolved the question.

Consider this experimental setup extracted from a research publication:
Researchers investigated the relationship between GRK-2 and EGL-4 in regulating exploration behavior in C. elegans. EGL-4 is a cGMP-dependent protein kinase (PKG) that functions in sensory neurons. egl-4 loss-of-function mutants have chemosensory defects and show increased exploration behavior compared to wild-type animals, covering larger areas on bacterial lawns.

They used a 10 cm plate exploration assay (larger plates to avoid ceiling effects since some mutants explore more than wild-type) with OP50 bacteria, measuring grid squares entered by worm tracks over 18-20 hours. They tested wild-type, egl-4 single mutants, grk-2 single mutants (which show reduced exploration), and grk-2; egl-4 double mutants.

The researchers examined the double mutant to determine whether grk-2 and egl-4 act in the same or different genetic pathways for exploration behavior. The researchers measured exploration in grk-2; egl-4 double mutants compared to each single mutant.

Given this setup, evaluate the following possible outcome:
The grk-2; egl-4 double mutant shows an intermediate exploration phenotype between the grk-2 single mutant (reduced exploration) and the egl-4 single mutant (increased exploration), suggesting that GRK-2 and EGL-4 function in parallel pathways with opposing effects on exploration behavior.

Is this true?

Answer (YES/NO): NO